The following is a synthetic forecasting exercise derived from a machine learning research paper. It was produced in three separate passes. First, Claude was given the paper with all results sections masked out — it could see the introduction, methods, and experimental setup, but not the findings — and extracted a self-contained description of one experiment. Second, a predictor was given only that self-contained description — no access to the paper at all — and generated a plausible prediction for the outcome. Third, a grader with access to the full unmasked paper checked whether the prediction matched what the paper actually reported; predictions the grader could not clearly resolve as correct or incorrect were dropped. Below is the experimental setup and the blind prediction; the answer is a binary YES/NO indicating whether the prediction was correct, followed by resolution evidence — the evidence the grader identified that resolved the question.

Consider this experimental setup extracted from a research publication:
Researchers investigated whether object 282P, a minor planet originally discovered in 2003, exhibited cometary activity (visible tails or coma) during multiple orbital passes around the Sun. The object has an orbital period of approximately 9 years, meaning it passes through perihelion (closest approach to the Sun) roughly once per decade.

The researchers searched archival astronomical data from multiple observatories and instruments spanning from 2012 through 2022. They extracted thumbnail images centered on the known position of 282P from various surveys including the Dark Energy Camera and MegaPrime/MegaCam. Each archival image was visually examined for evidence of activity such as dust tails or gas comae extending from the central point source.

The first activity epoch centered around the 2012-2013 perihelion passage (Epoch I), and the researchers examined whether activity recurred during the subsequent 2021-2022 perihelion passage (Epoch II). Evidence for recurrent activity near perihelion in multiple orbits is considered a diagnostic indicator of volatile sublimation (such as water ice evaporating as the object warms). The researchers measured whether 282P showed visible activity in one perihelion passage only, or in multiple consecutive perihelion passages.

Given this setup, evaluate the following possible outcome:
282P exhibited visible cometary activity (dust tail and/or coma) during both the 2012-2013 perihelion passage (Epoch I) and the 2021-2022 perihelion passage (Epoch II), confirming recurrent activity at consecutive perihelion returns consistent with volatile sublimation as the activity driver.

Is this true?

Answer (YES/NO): YES